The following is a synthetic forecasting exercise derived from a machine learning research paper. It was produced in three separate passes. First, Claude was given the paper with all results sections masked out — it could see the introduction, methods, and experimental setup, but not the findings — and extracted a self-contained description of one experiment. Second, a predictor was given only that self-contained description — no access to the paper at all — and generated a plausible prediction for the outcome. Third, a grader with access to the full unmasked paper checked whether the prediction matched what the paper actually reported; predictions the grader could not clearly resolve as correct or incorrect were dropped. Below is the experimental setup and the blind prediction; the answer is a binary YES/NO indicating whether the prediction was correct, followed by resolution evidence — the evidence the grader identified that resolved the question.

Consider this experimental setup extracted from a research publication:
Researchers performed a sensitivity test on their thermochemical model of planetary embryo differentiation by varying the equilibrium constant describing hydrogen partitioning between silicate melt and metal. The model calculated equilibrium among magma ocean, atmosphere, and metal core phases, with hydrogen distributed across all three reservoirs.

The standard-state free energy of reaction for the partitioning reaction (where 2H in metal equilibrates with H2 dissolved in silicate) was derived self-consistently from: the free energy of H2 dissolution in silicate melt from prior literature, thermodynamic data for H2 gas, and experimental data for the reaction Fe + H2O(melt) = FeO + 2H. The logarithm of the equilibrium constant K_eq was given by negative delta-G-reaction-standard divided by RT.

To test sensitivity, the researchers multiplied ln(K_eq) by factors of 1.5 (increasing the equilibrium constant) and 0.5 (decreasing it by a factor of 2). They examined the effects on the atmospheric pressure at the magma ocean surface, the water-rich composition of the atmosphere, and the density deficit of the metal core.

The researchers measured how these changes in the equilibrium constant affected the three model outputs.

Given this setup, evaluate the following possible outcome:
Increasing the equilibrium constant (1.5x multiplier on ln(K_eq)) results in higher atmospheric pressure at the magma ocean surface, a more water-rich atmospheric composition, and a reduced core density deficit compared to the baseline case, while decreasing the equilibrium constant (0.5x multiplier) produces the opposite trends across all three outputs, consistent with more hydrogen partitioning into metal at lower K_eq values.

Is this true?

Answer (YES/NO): NO